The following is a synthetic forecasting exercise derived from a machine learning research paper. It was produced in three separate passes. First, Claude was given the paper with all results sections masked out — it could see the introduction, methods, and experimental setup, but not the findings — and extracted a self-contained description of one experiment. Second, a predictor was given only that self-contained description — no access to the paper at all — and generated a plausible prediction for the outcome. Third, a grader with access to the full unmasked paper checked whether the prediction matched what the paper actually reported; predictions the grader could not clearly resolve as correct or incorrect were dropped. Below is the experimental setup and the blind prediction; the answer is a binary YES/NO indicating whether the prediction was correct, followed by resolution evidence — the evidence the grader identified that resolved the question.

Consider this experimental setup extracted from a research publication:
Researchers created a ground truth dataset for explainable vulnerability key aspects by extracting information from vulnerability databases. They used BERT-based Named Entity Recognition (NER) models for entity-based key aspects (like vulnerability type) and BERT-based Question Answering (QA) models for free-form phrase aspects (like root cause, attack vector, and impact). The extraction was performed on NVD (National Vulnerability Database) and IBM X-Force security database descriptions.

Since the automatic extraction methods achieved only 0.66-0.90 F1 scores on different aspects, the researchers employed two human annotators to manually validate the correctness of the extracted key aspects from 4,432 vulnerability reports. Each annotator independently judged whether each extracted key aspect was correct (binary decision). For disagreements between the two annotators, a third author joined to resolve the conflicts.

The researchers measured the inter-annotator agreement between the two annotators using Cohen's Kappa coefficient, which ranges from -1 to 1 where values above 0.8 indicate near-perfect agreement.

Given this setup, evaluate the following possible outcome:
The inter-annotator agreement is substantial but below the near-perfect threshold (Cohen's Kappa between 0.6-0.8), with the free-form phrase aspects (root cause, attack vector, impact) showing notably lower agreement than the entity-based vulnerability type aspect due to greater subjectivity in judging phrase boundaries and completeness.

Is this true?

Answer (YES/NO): NO